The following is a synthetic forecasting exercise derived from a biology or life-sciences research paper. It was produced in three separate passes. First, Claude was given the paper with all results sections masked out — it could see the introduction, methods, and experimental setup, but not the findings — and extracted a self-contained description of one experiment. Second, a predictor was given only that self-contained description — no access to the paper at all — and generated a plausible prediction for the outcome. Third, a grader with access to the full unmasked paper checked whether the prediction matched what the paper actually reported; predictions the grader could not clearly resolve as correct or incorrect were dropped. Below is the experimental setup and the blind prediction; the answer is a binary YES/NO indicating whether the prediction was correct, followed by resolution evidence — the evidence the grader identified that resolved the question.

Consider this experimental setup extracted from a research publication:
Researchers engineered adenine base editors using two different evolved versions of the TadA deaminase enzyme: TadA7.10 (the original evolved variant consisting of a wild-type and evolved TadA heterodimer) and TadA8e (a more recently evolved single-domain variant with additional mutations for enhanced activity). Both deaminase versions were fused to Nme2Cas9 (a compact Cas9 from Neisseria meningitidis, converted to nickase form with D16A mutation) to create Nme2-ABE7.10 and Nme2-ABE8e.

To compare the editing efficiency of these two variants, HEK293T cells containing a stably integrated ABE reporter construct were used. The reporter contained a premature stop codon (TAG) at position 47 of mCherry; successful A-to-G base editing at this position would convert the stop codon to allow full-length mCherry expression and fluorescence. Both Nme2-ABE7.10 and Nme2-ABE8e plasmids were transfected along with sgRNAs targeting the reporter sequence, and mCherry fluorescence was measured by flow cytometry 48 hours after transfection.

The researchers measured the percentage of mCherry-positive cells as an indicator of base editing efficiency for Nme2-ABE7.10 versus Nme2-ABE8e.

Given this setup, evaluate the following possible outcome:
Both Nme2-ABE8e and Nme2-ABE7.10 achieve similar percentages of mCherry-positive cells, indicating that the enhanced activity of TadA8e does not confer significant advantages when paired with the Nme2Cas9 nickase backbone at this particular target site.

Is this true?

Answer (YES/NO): NO